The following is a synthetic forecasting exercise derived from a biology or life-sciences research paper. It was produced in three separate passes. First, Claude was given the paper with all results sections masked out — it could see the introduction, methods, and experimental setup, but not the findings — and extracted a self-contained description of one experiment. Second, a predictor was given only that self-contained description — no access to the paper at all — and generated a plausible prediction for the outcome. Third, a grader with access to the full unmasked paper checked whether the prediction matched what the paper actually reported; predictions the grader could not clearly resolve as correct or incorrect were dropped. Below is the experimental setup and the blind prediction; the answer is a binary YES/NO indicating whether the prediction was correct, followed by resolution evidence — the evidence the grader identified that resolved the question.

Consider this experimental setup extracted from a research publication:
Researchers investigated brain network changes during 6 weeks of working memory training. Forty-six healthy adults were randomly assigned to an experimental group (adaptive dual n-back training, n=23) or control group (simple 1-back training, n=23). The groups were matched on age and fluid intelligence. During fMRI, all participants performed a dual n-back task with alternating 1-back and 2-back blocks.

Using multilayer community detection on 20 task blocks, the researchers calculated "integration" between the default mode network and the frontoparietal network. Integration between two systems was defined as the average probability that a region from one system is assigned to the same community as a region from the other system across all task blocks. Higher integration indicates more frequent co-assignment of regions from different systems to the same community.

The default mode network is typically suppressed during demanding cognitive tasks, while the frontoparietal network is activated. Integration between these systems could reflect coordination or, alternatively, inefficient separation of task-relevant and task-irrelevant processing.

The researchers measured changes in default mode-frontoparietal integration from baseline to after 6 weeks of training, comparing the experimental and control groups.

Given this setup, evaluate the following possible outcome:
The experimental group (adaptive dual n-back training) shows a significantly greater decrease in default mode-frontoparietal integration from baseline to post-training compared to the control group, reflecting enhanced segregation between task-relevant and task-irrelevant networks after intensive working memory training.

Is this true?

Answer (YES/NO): NO